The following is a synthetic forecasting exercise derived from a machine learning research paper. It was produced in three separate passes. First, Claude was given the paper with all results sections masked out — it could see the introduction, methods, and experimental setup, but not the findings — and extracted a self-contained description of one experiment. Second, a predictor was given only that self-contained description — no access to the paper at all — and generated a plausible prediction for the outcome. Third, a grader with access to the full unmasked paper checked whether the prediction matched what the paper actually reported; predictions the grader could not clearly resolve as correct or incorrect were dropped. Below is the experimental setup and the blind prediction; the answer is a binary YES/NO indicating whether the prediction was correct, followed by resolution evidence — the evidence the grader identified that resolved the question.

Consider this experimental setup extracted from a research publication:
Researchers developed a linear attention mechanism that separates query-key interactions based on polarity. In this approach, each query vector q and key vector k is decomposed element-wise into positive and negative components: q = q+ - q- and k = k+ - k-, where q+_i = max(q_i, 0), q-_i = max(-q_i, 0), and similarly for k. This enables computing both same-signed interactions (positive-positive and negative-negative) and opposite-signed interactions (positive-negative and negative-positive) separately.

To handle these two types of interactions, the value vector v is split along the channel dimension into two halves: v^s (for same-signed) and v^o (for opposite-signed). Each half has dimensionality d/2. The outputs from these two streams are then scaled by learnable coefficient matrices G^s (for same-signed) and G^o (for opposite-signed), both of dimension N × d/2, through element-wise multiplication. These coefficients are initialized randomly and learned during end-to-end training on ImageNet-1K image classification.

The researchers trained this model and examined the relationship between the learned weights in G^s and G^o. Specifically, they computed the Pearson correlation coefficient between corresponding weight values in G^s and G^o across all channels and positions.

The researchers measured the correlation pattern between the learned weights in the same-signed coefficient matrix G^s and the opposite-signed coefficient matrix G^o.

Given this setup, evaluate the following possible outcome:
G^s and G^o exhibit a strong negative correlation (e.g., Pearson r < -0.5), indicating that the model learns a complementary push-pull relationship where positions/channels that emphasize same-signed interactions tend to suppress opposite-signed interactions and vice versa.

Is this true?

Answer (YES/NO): YES